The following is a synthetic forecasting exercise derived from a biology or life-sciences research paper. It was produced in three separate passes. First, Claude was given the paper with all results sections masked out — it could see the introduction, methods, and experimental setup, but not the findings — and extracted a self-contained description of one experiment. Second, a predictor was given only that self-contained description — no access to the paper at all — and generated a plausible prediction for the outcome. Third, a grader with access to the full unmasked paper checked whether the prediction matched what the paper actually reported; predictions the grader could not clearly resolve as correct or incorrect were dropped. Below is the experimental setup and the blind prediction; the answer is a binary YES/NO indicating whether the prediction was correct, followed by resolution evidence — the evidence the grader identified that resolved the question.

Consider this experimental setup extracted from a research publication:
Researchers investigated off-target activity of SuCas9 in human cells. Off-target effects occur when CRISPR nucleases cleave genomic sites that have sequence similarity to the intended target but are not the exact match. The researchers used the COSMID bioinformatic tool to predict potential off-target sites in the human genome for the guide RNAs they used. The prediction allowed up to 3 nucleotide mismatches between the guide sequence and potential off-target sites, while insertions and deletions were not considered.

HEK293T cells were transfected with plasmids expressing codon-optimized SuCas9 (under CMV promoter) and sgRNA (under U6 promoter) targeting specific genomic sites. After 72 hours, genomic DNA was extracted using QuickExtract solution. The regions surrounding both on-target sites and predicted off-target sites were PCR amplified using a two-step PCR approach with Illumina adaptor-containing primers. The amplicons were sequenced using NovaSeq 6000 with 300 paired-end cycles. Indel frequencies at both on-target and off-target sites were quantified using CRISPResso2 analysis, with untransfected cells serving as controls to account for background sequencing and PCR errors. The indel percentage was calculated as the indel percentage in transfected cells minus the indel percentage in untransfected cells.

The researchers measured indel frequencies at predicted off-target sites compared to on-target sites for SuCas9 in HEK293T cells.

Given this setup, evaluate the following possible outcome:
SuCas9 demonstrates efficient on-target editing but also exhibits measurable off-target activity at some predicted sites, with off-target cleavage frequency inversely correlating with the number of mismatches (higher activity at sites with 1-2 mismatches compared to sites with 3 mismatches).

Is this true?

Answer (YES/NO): NO